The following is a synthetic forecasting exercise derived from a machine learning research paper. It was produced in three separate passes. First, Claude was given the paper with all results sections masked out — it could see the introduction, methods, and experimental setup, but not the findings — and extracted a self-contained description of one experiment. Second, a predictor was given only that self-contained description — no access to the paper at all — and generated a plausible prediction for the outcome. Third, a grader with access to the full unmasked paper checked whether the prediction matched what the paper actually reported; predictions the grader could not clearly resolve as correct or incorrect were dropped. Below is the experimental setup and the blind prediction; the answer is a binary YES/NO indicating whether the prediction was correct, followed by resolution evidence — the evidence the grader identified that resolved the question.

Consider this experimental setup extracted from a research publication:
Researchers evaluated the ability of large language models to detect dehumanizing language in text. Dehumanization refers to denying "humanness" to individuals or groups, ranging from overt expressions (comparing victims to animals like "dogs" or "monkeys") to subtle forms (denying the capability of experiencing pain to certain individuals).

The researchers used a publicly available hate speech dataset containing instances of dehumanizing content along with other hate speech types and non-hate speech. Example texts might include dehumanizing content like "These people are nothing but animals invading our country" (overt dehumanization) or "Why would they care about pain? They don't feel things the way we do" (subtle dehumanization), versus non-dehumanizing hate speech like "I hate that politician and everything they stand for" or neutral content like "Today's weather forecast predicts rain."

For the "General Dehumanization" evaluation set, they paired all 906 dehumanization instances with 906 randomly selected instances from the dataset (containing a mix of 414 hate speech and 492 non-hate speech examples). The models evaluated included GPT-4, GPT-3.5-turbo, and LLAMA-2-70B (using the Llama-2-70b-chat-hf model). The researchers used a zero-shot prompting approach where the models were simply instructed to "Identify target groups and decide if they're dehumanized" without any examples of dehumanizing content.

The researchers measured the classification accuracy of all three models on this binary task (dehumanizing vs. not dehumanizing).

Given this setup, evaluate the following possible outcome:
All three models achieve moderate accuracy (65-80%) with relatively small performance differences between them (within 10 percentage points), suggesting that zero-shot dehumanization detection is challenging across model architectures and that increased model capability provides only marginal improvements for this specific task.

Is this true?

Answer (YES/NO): NO